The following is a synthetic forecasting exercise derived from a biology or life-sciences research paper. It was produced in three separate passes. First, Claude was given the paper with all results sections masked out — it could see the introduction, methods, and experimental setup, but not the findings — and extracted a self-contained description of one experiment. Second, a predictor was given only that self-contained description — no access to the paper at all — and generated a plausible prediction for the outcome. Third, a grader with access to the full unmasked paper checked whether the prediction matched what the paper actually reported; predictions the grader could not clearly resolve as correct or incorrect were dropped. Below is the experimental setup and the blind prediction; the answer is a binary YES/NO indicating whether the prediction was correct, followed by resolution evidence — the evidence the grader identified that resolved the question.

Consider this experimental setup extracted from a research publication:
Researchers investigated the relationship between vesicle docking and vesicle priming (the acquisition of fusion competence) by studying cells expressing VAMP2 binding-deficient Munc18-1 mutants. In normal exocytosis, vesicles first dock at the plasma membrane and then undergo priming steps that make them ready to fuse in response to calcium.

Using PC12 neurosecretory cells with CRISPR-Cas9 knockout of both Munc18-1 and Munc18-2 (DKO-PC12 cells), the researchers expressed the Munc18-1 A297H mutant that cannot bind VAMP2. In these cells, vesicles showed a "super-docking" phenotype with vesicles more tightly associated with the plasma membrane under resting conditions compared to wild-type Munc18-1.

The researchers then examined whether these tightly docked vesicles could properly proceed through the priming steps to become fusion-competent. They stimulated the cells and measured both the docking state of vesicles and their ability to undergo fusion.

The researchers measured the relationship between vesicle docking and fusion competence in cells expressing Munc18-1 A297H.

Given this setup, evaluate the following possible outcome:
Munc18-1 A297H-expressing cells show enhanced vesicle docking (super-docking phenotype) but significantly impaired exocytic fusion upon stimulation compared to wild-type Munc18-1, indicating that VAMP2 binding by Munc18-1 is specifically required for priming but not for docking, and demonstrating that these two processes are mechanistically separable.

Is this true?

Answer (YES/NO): YES